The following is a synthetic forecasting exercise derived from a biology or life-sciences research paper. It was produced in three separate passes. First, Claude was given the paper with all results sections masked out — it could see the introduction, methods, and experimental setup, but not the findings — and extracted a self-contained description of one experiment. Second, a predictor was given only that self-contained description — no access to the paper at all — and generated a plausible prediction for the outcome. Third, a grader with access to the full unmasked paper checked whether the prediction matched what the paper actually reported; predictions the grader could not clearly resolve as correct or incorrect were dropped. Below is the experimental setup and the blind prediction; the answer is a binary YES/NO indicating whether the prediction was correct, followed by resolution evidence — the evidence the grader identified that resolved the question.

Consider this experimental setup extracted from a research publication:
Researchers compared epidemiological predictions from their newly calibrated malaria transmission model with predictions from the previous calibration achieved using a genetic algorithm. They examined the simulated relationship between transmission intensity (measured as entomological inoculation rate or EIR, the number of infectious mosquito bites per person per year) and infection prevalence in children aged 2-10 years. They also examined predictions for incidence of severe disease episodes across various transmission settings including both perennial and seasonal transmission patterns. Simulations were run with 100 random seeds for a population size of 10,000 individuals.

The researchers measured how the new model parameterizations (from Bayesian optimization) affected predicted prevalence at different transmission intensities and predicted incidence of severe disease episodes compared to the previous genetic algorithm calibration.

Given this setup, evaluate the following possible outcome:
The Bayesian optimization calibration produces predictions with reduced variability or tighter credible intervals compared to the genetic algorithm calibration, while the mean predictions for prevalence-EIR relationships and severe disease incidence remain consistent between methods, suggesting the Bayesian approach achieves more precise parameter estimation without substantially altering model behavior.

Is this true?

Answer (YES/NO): NO